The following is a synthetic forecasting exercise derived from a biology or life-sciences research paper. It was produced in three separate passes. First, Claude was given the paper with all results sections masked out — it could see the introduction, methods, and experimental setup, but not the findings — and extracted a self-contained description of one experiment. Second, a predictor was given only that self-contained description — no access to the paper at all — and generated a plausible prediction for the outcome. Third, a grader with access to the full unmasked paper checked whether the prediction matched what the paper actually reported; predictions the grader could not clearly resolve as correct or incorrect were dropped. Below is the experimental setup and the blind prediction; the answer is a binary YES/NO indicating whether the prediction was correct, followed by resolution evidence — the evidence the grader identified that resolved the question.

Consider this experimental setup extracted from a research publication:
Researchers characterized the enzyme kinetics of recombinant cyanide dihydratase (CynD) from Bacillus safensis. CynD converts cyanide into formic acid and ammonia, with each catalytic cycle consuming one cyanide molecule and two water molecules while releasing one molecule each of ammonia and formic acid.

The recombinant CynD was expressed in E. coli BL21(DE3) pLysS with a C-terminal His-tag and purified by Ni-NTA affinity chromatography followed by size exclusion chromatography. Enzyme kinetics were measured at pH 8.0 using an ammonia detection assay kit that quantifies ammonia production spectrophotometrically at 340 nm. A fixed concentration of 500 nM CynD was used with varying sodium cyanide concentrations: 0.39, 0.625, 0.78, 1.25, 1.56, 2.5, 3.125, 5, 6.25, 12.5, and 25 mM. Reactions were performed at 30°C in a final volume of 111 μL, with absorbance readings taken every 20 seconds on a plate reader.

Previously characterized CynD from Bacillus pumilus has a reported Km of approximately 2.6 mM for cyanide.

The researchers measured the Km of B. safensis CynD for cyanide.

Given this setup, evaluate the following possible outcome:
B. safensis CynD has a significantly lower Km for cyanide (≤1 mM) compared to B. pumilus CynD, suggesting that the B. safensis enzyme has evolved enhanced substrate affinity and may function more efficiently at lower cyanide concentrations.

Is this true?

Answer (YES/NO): NO